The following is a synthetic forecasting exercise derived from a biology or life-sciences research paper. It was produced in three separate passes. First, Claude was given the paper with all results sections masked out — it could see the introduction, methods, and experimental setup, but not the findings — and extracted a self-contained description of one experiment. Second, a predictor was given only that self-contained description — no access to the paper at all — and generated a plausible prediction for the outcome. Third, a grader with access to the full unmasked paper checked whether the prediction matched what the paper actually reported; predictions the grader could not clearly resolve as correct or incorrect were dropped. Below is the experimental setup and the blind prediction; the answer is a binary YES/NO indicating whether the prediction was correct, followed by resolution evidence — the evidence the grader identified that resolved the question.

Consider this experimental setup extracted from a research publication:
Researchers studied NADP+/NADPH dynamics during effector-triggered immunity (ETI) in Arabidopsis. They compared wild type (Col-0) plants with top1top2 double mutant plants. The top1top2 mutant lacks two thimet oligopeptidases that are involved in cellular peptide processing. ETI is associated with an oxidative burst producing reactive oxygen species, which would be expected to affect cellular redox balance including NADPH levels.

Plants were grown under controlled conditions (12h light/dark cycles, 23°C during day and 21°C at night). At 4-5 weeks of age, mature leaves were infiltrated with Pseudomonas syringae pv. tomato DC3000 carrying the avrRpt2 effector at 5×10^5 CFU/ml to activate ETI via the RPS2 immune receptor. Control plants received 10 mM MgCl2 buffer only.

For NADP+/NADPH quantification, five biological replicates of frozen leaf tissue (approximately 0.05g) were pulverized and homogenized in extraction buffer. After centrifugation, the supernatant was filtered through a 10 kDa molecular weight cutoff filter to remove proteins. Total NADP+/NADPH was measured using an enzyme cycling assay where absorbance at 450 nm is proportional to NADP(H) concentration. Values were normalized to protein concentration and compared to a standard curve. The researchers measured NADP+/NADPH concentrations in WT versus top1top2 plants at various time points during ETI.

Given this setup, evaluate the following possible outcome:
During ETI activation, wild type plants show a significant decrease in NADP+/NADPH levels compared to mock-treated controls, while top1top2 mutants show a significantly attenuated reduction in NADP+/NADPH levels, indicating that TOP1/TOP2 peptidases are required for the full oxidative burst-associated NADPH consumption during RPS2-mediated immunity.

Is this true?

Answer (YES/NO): NO